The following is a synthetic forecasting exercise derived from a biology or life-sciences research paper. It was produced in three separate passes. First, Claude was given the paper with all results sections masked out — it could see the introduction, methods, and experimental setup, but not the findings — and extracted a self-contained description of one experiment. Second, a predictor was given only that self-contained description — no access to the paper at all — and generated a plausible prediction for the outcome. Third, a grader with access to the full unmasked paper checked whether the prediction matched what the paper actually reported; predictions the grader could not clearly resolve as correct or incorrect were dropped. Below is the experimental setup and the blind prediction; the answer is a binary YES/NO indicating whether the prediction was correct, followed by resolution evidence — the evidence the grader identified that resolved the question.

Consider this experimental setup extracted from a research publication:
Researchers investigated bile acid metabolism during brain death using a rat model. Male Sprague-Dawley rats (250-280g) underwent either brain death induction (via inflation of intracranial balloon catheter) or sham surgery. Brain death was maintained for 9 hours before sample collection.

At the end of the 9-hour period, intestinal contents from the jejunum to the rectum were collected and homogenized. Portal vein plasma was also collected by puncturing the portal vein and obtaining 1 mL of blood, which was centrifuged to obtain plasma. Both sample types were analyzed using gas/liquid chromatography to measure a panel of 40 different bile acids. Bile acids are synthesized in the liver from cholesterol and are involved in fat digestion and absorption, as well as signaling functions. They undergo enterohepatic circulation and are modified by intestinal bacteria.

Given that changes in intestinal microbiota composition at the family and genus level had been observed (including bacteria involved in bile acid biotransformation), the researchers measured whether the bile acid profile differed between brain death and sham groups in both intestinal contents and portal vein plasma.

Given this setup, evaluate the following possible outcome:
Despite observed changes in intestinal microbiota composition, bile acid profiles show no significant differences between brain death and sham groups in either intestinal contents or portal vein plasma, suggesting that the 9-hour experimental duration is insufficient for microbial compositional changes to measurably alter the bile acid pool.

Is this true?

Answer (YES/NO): YES